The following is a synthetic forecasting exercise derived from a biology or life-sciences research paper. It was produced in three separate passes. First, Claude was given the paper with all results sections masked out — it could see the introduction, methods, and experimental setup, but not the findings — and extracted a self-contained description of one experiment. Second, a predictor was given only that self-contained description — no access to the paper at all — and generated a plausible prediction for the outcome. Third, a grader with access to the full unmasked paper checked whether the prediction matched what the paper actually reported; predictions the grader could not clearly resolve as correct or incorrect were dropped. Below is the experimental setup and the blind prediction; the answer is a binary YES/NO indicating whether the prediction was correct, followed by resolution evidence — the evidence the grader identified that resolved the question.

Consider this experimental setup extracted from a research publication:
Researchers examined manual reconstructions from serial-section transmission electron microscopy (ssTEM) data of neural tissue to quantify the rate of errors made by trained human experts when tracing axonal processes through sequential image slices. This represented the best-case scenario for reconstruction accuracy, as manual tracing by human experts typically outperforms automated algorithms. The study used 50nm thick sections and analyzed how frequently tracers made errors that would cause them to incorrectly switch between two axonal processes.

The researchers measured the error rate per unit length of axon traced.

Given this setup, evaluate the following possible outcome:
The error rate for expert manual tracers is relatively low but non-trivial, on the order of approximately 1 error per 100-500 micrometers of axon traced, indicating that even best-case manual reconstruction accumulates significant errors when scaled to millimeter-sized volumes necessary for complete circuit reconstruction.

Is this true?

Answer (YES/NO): NO